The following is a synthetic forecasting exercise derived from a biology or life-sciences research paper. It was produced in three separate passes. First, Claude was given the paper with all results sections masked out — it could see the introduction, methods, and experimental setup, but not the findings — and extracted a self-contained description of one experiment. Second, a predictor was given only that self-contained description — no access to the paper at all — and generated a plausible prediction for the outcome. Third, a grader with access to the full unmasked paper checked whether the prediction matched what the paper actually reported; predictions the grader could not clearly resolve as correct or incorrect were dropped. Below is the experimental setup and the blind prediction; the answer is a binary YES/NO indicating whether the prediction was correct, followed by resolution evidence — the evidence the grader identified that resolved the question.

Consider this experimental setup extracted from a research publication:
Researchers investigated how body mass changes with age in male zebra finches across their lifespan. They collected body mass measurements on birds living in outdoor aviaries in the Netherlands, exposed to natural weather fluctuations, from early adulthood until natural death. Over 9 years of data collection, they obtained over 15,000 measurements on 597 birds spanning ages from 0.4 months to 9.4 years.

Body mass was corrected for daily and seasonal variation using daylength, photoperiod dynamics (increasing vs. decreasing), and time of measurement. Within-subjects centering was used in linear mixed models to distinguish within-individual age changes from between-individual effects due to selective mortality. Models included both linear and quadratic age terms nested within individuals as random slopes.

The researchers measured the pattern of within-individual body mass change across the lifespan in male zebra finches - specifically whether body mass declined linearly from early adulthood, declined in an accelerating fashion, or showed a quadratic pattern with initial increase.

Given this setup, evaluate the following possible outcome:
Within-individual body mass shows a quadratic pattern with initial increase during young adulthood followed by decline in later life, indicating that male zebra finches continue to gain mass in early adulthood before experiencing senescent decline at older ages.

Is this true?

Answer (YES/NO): YES